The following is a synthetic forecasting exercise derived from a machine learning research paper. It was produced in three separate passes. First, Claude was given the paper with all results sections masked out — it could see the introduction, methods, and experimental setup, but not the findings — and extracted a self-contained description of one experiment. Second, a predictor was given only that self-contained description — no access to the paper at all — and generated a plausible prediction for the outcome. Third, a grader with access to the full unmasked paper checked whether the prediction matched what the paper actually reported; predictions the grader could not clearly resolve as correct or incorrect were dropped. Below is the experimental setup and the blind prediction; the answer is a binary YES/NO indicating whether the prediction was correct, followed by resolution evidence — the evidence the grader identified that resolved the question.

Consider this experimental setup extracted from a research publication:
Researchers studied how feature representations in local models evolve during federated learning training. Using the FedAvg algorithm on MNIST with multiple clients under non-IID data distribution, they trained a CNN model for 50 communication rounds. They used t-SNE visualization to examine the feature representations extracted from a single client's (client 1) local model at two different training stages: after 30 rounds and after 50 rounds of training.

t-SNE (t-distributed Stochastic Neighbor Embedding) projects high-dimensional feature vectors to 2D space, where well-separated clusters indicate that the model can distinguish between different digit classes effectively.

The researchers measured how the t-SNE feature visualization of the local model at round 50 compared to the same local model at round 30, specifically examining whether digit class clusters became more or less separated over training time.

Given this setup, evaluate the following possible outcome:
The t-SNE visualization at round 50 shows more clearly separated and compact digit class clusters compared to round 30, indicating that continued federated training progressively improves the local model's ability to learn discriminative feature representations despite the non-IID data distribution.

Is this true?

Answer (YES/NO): YES